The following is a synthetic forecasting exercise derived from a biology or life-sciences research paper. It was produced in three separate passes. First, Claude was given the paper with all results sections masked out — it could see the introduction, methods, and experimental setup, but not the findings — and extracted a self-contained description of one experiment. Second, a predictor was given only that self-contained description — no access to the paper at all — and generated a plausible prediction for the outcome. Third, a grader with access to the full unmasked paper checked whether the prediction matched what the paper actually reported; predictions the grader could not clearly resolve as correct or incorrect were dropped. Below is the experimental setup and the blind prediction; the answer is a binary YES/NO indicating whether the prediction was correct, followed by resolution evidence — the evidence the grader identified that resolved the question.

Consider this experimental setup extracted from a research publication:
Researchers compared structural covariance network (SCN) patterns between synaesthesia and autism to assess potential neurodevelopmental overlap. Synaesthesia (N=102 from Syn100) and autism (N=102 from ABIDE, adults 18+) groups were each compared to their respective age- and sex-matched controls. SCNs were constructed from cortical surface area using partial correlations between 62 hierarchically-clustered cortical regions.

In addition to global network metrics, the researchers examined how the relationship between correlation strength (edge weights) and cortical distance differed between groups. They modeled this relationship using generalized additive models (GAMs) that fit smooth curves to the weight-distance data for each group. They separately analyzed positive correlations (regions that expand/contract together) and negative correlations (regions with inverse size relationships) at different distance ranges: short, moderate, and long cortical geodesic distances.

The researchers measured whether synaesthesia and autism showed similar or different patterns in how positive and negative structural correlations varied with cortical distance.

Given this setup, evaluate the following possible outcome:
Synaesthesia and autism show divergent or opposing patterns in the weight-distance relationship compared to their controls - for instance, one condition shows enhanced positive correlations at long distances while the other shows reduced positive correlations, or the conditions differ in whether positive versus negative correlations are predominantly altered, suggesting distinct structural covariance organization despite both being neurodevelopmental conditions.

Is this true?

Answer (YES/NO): NO